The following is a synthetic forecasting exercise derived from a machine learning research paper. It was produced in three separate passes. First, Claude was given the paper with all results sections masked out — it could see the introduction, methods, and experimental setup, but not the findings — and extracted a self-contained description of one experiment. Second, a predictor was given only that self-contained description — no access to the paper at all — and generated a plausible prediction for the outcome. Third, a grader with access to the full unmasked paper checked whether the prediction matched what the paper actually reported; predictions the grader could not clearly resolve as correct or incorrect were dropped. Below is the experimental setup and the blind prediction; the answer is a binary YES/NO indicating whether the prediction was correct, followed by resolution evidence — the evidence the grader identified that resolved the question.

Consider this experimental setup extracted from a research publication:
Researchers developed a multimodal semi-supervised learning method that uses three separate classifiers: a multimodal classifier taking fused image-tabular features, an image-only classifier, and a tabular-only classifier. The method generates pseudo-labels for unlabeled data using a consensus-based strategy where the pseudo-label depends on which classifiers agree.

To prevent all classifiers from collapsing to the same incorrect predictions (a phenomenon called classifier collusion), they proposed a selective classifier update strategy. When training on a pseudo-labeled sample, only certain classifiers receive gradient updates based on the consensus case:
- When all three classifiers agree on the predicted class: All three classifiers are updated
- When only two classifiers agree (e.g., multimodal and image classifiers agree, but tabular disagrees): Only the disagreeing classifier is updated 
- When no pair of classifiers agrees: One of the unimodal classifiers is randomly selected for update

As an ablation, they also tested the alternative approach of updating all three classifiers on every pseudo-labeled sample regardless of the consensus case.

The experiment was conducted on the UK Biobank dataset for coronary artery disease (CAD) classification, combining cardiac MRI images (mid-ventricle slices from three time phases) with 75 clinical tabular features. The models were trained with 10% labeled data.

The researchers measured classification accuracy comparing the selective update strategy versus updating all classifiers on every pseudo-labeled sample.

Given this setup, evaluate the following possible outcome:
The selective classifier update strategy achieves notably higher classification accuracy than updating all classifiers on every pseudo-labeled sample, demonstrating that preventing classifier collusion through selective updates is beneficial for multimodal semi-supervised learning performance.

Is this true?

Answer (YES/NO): YES